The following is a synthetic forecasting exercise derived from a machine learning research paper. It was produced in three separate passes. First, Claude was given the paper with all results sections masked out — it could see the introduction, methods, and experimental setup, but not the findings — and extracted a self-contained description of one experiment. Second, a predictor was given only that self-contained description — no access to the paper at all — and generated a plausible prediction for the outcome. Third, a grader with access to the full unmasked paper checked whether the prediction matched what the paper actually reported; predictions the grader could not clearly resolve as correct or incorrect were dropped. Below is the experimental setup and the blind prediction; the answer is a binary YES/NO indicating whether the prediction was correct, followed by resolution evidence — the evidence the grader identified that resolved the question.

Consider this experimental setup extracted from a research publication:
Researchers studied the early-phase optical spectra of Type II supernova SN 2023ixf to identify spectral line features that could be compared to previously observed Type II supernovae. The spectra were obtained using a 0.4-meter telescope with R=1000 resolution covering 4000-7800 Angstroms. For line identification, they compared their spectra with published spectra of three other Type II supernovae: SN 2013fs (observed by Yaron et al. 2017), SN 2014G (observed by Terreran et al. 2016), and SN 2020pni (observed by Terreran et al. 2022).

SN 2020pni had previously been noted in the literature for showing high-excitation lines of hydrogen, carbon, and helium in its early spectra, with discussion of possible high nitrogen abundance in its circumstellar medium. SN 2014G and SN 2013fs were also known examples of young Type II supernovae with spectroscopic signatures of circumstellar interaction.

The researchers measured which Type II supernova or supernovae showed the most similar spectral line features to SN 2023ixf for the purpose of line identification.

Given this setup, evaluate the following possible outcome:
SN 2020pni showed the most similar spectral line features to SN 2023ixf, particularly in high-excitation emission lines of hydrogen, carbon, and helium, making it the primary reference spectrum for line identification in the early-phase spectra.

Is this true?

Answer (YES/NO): NO